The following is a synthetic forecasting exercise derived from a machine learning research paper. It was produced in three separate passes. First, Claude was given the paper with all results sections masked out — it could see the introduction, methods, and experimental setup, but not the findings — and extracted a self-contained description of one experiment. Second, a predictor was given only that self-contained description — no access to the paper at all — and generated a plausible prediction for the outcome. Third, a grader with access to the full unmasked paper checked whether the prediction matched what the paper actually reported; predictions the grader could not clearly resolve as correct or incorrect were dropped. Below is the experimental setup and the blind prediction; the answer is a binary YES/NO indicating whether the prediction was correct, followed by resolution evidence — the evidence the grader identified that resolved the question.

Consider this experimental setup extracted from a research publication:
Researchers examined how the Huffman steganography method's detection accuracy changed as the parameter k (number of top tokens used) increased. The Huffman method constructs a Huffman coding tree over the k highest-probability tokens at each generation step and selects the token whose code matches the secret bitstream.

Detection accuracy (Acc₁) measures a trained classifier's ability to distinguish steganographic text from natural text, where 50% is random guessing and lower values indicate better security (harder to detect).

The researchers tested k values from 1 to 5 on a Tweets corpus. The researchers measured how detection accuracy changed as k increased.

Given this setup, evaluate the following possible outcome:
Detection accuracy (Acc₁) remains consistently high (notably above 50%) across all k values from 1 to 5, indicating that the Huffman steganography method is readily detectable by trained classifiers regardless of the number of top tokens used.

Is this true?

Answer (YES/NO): NO